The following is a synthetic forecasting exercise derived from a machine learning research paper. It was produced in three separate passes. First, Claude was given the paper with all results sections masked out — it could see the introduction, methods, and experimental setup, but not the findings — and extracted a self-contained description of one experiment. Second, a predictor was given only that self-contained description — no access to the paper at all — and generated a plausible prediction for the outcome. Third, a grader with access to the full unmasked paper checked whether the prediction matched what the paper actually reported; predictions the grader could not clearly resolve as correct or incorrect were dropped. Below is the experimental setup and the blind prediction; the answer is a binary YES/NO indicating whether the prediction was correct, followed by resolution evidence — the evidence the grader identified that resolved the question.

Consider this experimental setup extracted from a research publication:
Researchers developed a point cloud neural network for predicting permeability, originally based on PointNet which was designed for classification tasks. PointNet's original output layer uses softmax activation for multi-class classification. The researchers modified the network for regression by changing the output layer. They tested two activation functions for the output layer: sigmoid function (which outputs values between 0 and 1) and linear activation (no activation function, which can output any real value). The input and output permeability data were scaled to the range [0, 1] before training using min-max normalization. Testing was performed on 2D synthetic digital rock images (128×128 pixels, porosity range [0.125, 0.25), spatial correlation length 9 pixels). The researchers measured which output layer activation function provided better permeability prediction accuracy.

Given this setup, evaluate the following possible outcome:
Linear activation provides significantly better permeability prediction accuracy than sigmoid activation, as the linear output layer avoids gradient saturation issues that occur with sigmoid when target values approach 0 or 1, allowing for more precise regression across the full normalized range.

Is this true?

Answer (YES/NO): NO